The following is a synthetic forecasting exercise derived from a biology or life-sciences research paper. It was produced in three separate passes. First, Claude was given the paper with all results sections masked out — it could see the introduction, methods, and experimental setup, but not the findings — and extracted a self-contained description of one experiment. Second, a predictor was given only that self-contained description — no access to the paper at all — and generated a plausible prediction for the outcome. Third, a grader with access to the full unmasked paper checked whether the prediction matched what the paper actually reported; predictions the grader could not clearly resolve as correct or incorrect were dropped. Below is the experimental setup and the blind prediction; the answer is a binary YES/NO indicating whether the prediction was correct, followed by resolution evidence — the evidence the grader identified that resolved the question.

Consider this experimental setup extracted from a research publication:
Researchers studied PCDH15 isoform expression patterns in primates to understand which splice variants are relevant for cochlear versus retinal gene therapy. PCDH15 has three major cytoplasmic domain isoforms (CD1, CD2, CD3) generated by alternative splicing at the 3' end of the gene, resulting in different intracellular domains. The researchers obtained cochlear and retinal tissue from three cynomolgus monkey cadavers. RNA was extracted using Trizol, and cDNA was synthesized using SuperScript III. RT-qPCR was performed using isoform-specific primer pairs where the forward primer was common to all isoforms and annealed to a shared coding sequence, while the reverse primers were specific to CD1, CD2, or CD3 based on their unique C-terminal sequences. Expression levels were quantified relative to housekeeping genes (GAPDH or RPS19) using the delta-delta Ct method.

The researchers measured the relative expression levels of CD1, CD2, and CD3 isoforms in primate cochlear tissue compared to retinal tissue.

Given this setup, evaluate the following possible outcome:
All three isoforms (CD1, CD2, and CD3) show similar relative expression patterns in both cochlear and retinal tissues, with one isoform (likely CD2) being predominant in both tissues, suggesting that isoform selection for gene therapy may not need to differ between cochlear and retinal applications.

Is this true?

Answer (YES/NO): NO